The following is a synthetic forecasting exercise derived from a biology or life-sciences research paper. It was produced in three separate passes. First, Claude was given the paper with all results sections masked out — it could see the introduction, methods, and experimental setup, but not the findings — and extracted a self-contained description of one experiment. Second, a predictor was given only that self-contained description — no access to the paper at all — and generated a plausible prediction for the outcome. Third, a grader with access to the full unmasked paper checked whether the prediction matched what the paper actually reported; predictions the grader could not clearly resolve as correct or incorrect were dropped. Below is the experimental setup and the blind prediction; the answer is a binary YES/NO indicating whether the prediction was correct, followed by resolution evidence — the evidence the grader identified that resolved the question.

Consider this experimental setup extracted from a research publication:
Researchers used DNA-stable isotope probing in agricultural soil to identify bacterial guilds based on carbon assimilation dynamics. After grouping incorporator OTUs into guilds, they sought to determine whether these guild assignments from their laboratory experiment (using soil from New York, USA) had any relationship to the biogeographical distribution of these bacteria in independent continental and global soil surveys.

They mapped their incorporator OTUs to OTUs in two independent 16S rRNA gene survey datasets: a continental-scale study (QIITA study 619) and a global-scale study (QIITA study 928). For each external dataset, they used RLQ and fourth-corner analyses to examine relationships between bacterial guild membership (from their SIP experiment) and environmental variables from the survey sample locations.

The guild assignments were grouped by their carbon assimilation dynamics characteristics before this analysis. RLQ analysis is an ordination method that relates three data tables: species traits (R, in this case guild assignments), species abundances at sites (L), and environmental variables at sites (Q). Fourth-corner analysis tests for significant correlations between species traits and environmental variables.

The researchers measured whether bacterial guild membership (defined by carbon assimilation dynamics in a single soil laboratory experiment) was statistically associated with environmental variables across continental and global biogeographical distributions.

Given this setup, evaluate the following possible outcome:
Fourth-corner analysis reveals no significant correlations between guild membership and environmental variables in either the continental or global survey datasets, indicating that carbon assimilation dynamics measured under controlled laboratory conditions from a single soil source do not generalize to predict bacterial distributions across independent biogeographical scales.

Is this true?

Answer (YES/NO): NO